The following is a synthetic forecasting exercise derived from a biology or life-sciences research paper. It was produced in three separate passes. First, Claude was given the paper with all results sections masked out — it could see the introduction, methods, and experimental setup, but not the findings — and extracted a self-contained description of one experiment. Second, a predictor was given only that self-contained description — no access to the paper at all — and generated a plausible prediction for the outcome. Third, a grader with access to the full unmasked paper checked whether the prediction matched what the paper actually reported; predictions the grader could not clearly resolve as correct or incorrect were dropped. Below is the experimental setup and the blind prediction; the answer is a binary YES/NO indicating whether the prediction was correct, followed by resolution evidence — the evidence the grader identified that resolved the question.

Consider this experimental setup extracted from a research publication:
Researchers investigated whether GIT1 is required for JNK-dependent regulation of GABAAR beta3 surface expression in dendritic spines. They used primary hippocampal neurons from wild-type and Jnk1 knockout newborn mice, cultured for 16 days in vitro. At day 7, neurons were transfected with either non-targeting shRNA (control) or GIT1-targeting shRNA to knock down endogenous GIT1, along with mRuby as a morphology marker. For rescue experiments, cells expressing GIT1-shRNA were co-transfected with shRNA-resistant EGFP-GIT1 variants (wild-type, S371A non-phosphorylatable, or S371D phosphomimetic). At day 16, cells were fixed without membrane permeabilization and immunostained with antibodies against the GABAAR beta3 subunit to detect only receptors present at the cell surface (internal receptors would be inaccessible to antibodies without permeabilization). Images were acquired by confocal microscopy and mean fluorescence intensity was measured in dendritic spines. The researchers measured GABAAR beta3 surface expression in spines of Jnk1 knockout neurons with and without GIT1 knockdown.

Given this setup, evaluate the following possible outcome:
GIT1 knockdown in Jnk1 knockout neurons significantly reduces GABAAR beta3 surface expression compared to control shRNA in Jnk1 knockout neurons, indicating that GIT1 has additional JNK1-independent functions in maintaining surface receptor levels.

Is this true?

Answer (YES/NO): NO